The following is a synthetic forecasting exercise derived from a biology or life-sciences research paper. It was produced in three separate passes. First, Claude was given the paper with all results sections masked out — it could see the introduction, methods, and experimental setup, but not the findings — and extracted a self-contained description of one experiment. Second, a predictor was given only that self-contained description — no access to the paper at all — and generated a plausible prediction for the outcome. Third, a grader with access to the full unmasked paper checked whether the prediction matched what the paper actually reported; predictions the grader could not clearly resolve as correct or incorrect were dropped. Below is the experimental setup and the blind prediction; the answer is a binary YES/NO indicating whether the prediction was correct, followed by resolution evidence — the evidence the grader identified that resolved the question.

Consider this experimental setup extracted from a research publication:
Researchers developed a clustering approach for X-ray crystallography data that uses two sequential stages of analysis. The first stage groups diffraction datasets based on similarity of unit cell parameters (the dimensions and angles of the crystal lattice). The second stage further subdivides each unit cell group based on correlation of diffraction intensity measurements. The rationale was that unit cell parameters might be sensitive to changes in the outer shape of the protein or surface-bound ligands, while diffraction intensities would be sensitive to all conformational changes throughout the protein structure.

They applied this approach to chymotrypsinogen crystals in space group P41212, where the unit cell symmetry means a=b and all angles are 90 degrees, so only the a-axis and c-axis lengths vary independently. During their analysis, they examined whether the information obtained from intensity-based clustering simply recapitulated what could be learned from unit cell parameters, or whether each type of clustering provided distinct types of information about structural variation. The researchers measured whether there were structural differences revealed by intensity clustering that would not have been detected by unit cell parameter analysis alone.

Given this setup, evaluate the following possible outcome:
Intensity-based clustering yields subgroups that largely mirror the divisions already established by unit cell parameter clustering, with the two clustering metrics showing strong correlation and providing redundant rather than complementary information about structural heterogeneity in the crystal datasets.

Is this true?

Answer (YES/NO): YES